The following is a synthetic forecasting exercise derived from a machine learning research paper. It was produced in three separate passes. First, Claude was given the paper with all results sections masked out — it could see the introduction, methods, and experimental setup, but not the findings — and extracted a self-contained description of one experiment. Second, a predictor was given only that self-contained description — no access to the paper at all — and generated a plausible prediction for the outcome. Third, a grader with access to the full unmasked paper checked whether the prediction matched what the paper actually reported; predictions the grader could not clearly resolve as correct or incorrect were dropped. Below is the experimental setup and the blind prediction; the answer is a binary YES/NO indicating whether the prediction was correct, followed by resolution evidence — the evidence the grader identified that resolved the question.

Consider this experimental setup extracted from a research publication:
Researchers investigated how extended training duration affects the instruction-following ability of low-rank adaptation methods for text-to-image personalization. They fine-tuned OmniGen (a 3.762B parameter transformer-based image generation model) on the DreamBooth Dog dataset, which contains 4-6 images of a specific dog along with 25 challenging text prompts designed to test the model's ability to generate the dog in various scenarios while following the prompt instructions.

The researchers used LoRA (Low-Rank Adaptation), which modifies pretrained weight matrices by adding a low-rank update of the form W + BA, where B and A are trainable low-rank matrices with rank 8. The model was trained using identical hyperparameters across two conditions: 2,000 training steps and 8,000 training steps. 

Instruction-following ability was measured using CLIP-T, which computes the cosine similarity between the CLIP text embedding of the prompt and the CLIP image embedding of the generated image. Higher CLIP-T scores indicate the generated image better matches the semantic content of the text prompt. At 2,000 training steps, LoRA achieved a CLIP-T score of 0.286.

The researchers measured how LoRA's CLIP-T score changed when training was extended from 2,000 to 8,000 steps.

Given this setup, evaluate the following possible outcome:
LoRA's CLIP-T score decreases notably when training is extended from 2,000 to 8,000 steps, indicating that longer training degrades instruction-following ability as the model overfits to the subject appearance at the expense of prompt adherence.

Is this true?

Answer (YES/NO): YES